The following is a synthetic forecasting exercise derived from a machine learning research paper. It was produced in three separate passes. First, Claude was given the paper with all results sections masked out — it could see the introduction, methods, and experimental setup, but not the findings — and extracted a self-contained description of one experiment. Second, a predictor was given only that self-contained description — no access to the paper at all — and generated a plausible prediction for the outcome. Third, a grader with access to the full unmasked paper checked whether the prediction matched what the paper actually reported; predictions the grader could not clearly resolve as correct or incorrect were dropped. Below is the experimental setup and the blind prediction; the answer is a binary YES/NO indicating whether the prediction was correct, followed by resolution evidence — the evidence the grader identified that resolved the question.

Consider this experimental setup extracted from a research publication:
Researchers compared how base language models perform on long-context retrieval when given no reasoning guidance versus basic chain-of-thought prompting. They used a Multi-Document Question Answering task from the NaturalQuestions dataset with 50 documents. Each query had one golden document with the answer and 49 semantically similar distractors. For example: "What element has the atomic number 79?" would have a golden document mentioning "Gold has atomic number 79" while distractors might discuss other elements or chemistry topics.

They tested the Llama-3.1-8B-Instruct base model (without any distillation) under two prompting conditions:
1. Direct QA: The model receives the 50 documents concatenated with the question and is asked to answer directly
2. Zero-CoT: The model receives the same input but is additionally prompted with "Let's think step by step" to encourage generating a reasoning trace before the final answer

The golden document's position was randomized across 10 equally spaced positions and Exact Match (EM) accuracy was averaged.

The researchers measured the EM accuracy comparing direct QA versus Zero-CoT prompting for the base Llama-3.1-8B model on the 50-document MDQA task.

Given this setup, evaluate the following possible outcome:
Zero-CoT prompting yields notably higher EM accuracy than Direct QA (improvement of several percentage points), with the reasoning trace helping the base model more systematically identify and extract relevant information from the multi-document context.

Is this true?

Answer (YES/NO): NO